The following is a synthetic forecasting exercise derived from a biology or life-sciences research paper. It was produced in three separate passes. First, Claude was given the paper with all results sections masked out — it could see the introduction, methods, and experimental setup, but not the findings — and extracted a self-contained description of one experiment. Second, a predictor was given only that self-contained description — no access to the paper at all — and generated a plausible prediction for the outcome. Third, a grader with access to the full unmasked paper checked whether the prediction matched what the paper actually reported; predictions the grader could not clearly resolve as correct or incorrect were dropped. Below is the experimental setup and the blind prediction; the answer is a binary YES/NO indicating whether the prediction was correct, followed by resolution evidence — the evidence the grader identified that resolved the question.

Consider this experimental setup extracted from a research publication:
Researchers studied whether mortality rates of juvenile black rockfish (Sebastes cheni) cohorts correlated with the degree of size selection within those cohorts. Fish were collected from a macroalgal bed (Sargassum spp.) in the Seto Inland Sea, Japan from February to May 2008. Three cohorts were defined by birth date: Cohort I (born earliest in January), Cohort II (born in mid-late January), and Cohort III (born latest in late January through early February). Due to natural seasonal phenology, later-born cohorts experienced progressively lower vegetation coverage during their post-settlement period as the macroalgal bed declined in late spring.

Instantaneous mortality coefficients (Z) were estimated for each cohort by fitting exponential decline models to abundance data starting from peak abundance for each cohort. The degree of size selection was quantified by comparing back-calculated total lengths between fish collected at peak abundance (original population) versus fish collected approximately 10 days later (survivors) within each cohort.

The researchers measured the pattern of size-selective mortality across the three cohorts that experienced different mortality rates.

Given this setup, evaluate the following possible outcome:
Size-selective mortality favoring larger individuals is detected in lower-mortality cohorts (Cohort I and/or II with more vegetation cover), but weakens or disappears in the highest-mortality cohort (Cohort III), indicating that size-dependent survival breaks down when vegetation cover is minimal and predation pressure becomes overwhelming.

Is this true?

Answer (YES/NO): NO